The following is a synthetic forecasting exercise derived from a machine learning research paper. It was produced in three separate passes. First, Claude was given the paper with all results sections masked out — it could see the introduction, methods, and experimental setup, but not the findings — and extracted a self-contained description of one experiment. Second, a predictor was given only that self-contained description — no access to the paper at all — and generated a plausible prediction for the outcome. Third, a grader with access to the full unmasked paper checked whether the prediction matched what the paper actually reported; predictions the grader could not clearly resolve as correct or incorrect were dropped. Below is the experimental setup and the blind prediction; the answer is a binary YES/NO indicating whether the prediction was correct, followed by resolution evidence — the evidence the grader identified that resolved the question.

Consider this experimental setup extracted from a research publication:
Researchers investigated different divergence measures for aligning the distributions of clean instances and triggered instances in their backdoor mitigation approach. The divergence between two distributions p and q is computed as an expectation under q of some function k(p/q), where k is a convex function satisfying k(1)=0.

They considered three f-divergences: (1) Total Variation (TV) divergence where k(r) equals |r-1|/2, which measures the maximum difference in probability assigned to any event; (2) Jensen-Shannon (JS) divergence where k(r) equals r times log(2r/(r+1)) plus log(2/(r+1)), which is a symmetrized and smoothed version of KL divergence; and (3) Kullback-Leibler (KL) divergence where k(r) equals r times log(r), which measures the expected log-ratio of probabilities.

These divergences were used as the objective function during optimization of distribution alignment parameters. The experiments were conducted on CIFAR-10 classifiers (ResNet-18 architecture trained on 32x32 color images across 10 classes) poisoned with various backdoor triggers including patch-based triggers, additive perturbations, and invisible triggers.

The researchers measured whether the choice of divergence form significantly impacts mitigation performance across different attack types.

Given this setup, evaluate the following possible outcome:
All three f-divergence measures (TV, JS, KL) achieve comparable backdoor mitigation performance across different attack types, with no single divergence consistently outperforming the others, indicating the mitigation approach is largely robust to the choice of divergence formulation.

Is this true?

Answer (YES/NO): YES